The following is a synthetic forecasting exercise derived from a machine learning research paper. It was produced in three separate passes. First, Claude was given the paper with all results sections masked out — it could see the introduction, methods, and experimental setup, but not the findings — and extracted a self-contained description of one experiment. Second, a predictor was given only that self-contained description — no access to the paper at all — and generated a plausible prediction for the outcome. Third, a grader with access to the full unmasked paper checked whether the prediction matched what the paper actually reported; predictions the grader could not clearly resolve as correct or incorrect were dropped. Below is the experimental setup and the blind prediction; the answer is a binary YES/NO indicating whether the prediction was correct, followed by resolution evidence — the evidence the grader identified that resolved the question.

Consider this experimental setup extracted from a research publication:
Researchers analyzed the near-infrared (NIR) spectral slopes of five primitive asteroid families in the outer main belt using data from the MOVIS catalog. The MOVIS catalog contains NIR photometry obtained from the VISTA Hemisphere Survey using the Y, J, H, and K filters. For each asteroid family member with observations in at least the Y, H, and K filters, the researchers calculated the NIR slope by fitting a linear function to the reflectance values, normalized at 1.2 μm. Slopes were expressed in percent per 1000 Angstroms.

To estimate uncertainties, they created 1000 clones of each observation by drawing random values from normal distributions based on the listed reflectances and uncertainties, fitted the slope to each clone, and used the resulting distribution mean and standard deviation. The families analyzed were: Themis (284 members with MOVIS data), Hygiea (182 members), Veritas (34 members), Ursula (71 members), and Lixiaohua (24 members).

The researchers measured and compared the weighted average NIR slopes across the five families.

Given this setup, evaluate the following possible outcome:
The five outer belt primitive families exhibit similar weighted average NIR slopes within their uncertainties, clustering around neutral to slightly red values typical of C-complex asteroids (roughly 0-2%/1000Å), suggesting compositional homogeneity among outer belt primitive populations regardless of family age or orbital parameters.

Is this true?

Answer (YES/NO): NO